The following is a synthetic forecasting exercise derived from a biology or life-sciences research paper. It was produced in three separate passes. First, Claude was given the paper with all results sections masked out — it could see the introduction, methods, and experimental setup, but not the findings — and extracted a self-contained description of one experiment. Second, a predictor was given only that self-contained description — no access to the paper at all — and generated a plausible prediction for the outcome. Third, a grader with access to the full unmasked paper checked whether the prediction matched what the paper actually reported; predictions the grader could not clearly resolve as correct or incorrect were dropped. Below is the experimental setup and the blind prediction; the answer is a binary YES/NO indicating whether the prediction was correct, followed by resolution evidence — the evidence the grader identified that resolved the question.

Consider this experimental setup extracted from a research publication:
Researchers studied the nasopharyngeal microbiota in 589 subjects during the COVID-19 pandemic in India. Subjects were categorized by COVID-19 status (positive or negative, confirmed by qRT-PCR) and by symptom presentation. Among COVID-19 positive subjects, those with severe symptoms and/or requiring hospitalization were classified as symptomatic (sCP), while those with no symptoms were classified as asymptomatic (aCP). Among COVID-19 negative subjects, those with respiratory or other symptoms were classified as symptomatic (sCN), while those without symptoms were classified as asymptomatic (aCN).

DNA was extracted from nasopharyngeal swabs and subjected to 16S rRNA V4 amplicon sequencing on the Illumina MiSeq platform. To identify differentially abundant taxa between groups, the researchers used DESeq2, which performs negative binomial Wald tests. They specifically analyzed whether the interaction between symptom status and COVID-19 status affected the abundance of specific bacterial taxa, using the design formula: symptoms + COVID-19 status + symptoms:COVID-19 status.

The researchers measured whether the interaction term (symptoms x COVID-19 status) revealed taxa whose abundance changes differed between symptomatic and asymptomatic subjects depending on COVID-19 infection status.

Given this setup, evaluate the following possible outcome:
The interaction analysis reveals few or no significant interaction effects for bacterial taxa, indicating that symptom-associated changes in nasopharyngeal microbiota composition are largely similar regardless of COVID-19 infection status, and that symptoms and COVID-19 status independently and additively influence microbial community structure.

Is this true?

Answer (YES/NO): NO